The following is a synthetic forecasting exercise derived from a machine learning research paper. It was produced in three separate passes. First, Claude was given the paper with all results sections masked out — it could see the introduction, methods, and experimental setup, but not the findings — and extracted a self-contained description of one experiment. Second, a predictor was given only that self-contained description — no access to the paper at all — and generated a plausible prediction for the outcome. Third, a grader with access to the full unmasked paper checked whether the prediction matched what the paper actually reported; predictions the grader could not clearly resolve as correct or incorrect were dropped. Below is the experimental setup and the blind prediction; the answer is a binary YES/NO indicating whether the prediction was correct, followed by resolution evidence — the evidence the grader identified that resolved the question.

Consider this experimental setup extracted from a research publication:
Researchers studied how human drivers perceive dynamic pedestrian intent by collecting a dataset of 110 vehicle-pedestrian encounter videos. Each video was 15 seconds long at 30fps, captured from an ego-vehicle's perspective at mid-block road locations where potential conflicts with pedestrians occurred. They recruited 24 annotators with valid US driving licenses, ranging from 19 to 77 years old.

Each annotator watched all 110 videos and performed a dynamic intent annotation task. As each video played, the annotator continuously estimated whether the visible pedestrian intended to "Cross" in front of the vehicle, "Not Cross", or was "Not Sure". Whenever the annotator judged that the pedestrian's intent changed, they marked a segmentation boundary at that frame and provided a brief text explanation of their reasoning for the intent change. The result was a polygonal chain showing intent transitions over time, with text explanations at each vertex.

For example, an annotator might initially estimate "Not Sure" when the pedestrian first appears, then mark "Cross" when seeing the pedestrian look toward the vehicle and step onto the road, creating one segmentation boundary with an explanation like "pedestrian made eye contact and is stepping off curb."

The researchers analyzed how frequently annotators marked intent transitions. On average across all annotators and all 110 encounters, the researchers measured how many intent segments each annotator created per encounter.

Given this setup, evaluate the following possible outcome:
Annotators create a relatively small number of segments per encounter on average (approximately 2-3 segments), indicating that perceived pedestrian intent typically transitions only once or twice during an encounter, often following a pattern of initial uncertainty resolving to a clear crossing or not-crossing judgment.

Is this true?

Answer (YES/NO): YES